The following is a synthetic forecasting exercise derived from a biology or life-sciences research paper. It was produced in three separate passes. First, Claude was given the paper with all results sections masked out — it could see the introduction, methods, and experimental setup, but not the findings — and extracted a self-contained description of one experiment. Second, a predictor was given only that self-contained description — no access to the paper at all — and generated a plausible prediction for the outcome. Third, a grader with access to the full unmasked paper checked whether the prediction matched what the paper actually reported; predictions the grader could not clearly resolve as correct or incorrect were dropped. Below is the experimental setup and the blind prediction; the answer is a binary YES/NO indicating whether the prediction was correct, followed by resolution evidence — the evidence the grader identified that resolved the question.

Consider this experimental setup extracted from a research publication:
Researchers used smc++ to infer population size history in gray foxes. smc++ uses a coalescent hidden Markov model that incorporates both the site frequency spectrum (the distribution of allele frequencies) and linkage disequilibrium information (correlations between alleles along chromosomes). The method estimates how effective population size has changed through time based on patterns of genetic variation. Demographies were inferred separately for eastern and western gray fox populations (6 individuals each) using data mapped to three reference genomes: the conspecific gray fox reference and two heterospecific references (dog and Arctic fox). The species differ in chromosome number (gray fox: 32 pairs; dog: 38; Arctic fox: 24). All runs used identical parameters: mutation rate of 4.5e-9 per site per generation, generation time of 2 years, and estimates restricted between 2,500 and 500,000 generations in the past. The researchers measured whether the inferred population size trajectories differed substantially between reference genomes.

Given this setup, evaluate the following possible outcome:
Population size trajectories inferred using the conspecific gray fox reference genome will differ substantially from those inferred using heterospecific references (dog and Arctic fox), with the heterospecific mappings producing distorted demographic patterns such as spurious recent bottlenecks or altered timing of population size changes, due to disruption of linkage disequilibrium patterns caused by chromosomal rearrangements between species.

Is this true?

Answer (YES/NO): YES